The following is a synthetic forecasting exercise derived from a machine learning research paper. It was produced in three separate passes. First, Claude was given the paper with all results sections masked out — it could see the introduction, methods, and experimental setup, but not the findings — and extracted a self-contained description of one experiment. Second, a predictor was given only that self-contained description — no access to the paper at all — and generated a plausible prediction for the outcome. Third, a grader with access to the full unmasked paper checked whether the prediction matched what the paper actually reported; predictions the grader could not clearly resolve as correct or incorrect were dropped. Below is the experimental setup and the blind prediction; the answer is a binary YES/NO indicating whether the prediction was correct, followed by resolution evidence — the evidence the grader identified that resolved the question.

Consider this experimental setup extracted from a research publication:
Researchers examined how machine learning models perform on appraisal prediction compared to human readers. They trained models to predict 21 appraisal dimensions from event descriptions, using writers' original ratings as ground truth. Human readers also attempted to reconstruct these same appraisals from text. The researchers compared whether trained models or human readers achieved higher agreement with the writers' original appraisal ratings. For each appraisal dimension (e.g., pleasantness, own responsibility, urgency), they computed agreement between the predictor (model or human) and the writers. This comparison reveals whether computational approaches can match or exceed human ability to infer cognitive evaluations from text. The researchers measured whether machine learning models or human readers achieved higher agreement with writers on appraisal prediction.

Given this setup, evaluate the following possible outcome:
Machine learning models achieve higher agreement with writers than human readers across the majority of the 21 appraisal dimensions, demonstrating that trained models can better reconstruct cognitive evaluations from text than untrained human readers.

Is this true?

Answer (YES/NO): YES